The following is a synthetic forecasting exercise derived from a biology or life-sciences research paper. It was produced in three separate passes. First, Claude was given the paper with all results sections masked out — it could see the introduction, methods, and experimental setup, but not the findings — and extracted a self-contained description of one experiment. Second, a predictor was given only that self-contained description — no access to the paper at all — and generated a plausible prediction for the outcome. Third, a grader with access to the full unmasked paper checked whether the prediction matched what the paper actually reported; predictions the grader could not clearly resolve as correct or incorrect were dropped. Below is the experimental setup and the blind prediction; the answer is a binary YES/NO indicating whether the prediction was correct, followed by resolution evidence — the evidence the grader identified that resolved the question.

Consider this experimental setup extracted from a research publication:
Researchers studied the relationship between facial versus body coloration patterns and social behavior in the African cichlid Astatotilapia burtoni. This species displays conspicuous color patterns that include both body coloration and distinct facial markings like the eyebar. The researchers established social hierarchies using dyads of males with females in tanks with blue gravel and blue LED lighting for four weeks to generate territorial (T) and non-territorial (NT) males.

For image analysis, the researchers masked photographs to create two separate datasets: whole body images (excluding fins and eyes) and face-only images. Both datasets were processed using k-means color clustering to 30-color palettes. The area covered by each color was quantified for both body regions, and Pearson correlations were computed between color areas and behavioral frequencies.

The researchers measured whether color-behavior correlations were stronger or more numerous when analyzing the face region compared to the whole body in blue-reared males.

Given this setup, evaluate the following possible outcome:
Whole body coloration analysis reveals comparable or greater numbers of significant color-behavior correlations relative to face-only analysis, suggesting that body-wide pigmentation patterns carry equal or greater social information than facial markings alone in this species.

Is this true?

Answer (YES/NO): YES